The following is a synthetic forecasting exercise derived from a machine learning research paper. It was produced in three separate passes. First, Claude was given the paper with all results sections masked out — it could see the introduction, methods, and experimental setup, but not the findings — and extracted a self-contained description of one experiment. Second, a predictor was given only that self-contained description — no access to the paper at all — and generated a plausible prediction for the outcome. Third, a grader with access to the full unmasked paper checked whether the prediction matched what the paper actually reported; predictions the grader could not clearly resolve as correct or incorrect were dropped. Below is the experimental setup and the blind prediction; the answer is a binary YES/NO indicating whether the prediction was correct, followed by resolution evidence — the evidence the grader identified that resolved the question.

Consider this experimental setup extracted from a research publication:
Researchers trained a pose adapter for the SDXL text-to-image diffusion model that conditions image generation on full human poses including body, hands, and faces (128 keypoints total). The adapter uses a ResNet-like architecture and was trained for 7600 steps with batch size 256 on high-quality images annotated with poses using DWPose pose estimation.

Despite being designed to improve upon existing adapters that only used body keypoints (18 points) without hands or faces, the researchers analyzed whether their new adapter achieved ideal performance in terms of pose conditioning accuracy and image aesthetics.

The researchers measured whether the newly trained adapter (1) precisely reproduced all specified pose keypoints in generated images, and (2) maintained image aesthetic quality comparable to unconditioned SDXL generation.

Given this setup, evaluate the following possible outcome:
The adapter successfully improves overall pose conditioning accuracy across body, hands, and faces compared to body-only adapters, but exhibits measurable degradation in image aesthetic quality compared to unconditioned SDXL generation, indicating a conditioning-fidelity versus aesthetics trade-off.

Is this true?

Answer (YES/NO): YES